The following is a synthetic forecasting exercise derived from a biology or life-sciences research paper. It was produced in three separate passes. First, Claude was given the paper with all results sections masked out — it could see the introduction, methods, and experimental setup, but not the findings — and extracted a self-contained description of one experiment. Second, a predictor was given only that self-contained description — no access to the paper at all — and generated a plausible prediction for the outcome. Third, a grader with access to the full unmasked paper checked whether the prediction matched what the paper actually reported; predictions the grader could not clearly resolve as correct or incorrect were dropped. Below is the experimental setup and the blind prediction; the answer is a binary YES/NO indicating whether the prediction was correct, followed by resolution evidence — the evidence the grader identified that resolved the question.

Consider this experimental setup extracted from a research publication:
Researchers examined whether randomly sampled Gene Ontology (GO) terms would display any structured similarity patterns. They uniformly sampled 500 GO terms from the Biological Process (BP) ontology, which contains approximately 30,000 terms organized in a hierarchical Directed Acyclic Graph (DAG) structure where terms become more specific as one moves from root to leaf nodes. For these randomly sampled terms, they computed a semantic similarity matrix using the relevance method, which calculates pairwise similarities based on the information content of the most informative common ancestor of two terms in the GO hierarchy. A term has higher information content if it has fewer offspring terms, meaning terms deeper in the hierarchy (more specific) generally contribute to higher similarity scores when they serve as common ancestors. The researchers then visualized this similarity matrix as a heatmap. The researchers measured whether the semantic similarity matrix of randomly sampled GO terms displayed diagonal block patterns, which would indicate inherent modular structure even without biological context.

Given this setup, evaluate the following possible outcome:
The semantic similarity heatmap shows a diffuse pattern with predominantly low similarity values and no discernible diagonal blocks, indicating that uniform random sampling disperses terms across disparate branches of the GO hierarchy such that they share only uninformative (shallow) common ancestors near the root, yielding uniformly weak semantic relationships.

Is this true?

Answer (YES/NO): NO